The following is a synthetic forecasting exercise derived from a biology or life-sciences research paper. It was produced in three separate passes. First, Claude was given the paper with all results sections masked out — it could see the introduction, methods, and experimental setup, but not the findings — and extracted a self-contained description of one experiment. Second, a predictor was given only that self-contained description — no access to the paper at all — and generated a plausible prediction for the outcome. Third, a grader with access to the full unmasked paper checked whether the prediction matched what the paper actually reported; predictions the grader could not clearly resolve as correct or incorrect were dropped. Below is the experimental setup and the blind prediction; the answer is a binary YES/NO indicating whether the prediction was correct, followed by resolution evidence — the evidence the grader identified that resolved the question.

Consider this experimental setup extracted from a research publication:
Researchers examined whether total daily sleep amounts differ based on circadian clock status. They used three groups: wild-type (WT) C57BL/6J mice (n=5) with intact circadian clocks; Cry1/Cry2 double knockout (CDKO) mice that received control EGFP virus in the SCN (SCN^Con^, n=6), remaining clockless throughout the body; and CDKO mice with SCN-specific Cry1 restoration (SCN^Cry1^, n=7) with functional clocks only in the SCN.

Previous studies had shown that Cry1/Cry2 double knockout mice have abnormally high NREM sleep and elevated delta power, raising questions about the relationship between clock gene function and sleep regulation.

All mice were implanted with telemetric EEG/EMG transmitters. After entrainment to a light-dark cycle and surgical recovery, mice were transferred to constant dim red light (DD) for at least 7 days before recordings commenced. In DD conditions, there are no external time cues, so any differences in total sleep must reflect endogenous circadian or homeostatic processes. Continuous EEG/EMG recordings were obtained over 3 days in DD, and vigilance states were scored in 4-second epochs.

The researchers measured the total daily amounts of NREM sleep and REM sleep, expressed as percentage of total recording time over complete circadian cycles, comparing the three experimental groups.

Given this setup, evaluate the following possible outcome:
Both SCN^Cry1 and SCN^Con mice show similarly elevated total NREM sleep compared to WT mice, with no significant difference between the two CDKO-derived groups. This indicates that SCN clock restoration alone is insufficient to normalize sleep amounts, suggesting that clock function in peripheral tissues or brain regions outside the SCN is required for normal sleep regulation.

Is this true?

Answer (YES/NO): NO